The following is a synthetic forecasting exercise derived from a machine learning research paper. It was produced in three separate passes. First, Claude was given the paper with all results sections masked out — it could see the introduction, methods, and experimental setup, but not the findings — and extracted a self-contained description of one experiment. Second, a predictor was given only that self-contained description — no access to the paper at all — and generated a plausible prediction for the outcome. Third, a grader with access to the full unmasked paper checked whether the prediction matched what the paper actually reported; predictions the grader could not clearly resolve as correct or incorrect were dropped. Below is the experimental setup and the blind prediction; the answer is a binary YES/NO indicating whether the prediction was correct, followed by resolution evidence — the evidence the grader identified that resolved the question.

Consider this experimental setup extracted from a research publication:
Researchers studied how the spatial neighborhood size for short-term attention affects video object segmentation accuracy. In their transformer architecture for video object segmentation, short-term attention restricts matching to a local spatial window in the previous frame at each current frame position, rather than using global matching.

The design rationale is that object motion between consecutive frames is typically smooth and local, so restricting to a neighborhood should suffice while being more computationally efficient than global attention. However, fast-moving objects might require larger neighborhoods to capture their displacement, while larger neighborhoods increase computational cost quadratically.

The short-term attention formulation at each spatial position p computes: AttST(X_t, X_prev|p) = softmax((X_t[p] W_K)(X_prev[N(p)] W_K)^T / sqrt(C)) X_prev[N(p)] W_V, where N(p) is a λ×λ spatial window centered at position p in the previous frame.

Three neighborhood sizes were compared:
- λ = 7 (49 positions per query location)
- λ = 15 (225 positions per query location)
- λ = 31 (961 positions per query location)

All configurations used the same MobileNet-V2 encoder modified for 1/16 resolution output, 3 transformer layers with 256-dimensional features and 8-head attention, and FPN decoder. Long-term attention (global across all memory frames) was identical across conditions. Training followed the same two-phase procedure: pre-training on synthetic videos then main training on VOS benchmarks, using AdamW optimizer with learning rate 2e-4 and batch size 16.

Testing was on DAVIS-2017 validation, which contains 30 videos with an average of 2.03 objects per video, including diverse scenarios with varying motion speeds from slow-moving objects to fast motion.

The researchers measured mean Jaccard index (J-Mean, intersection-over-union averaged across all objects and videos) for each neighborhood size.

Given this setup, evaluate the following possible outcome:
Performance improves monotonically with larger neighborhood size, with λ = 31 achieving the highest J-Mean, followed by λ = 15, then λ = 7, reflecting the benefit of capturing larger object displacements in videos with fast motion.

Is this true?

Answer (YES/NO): YES